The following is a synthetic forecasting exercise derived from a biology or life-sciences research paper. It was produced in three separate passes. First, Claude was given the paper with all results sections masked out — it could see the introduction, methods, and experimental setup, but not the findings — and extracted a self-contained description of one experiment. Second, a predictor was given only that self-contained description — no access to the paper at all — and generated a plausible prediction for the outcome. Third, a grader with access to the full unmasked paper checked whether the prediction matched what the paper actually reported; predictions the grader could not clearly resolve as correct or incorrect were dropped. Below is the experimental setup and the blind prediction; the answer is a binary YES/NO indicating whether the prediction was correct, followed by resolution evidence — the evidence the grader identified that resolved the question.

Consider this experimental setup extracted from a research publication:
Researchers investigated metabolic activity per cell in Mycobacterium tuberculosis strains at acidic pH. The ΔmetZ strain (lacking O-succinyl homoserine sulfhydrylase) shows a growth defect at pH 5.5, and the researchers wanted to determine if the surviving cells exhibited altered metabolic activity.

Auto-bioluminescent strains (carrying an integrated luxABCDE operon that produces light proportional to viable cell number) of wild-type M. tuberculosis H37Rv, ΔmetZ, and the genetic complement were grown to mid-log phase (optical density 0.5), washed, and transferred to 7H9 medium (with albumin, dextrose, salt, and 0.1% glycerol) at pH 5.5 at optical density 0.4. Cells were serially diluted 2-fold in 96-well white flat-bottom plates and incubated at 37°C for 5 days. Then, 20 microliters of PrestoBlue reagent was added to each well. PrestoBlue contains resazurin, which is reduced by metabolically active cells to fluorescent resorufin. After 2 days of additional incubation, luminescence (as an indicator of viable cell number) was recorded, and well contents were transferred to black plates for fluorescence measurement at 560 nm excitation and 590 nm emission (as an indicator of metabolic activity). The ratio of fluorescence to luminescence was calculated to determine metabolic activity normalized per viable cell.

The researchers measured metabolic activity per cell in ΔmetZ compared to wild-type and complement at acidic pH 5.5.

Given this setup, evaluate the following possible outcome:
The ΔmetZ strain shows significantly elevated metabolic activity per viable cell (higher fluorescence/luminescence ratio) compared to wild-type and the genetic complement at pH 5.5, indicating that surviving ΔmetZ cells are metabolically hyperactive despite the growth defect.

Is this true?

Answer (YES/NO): NO